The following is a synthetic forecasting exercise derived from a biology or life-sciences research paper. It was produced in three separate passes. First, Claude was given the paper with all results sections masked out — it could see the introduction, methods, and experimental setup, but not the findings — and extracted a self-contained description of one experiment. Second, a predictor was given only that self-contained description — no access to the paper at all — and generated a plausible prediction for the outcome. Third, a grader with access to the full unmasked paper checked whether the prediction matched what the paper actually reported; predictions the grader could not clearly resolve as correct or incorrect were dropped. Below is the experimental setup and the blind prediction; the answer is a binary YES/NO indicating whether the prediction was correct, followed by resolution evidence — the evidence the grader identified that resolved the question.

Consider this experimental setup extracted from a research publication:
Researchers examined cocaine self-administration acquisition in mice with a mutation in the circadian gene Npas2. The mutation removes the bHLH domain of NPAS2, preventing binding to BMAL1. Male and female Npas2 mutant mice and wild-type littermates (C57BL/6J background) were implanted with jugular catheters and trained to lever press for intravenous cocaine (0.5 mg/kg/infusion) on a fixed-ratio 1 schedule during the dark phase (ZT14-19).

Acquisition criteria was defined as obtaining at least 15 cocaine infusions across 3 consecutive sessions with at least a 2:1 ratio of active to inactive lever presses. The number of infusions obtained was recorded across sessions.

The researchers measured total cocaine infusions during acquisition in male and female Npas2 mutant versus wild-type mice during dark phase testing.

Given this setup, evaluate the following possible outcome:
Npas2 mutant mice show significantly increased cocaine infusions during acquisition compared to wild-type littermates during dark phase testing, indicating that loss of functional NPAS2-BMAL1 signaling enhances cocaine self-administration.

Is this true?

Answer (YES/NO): NO